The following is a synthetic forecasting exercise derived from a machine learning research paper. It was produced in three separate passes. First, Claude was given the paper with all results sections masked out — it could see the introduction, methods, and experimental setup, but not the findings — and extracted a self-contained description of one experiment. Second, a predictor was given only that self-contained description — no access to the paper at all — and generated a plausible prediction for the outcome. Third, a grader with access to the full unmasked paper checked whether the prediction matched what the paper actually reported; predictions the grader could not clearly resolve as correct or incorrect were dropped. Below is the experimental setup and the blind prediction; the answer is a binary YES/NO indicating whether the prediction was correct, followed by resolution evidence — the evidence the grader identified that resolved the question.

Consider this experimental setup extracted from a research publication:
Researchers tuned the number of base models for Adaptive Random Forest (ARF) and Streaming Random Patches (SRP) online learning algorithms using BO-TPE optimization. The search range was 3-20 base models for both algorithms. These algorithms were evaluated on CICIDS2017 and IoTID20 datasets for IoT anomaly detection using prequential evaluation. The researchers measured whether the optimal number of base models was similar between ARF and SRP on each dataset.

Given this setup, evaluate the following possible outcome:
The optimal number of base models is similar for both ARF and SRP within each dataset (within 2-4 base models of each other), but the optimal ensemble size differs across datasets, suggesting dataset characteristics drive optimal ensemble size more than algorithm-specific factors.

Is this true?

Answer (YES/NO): NO